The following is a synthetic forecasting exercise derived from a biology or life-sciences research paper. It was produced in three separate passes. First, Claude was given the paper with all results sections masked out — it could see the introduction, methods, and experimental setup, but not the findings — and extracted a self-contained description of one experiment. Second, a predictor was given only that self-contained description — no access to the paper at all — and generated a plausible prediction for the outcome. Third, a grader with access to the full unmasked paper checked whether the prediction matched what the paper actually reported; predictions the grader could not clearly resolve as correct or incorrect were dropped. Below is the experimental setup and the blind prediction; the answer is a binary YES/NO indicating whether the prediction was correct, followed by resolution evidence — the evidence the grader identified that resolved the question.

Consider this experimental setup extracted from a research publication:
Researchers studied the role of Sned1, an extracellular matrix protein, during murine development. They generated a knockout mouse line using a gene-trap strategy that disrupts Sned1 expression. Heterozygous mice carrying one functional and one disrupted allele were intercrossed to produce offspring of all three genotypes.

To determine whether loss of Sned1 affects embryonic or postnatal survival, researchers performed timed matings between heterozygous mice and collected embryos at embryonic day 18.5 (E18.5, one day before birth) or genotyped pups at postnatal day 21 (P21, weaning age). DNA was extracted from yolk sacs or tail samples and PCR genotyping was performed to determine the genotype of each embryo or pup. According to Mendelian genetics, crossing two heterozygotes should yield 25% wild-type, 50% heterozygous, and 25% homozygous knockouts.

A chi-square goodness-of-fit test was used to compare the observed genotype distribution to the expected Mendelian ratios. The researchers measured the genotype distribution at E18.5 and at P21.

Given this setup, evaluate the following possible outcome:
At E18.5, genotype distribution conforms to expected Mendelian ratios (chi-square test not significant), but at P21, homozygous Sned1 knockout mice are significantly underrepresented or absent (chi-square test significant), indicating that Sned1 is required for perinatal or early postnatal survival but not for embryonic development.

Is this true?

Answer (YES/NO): YES